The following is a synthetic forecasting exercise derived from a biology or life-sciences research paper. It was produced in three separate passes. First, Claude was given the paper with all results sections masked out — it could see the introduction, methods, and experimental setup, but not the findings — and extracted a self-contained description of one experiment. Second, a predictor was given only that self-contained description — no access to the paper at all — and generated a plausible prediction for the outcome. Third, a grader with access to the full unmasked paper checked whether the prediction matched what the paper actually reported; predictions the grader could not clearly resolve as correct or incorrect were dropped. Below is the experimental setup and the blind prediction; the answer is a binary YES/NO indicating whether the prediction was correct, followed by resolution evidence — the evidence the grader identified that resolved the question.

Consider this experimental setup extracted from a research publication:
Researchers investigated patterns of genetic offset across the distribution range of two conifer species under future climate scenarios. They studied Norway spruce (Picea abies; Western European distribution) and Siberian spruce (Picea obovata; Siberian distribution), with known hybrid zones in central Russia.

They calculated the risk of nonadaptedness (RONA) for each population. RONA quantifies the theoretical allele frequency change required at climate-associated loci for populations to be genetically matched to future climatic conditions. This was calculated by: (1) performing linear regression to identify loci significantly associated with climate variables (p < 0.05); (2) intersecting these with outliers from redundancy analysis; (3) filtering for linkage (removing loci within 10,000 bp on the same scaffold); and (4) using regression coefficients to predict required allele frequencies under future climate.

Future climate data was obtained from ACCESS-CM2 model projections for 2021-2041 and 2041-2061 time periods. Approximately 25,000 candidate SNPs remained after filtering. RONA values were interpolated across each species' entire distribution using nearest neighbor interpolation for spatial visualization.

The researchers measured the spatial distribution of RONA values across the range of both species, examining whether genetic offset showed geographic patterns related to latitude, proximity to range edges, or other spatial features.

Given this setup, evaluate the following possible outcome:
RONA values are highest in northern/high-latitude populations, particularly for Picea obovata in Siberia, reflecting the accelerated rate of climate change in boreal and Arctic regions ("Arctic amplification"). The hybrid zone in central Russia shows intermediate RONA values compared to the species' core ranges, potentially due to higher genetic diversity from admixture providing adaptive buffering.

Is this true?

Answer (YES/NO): NO